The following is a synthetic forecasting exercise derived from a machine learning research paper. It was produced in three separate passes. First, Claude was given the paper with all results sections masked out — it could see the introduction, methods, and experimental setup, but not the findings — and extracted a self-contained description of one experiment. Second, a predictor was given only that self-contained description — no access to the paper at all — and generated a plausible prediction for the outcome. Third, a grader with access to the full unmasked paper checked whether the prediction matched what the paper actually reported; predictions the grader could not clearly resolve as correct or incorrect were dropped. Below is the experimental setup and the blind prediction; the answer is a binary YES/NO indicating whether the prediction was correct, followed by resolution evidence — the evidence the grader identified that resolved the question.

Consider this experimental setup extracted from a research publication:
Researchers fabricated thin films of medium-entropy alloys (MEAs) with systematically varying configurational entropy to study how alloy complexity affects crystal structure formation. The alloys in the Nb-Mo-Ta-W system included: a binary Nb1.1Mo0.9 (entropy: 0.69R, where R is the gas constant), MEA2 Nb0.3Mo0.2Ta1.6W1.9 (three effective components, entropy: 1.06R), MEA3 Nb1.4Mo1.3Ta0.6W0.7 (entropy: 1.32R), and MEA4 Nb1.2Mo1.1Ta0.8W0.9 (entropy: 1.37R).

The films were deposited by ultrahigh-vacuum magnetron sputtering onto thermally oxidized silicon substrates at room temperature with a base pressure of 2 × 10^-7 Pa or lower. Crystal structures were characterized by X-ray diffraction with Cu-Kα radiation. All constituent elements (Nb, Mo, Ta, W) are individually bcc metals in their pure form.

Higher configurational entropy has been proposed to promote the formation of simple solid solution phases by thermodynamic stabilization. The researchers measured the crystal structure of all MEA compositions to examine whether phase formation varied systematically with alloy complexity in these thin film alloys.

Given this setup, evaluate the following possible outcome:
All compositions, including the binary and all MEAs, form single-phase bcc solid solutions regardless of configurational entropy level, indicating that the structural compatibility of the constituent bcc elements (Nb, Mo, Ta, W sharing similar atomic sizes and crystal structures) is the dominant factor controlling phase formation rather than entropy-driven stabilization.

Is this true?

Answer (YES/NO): NO